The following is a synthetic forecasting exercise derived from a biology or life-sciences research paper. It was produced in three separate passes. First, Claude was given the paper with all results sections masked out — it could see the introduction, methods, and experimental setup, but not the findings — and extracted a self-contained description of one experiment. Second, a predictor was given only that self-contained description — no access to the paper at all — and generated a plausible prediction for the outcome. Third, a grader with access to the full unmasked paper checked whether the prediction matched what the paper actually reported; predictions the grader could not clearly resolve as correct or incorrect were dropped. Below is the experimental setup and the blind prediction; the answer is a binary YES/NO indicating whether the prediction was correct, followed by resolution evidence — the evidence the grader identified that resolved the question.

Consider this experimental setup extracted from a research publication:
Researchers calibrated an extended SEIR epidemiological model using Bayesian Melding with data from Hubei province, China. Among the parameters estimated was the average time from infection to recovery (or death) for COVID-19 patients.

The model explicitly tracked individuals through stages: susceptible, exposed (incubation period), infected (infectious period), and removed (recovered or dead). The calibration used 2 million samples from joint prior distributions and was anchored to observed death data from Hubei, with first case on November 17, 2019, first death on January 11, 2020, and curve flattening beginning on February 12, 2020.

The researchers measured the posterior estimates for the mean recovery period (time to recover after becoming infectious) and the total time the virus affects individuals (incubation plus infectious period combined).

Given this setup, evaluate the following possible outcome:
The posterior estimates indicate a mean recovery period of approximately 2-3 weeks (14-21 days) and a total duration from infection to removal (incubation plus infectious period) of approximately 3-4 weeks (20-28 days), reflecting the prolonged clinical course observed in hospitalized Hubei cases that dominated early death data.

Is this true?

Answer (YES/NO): NO